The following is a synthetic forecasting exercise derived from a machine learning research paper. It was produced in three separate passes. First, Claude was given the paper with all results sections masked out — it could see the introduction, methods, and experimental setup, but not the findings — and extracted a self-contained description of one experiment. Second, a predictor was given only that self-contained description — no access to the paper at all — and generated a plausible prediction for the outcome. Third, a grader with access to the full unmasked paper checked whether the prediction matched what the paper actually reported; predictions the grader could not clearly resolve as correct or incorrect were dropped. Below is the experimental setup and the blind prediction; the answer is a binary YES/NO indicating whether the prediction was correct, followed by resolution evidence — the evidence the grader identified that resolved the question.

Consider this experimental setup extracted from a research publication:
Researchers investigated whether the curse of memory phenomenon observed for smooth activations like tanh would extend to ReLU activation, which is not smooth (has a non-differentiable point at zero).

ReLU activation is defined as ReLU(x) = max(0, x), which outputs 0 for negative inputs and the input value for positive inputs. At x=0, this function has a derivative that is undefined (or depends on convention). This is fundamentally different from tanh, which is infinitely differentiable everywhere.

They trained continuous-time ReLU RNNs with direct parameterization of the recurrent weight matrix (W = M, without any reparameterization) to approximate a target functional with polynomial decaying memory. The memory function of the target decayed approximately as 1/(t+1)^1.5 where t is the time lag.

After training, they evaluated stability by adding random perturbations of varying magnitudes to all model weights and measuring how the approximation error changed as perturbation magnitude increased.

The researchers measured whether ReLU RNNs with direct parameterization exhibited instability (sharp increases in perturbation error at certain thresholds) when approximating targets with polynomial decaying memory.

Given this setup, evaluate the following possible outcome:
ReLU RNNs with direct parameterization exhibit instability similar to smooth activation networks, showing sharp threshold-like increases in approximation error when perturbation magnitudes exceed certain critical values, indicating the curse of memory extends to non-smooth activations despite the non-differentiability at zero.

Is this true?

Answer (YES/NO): YES